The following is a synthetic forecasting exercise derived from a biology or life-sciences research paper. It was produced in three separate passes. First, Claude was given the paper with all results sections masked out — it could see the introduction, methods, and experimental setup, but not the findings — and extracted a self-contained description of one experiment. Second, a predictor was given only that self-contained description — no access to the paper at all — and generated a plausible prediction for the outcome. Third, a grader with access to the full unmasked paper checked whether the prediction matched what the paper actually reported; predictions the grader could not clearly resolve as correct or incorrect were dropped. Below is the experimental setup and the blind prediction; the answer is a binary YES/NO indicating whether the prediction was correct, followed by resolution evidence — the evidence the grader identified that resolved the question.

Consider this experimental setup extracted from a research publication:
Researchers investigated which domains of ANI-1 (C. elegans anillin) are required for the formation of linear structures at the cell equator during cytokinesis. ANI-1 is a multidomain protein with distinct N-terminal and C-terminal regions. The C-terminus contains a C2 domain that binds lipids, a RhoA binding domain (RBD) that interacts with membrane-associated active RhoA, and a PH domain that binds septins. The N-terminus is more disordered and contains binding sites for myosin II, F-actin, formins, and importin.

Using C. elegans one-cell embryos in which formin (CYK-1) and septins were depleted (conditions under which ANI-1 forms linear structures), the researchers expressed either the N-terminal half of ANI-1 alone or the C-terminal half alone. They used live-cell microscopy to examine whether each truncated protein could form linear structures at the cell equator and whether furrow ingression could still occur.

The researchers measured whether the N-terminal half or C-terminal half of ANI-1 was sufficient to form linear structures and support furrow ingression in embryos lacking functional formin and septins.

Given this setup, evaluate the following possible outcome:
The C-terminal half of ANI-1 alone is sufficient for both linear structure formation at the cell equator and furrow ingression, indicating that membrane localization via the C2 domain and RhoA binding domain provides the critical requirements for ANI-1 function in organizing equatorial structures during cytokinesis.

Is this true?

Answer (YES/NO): NO